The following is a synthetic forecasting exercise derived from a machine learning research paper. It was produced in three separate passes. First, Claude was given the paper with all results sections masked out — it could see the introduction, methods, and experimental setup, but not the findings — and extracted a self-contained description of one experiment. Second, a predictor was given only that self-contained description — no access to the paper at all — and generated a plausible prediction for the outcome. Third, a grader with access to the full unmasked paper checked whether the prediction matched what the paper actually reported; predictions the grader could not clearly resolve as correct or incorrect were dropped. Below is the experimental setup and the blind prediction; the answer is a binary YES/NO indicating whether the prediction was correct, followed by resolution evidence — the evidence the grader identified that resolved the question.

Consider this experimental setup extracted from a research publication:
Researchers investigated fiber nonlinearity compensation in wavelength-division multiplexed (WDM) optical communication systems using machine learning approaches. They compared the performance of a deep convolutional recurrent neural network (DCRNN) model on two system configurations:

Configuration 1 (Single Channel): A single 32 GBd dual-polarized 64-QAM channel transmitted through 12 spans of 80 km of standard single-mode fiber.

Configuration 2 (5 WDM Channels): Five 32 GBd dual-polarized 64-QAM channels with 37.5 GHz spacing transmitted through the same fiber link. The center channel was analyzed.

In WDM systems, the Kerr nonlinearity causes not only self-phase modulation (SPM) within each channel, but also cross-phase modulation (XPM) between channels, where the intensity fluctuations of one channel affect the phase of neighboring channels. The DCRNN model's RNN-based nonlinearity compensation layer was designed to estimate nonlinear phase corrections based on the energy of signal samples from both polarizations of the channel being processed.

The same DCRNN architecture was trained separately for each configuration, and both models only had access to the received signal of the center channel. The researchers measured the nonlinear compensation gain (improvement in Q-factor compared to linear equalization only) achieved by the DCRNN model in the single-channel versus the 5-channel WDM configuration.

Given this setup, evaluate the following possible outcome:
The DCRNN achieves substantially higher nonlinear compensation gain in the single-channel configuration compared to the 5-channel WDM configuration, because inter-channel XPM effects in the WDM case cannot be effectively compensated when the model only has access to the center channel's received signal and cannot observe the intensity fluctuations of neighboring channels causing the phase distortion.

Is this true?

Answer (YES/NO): YES